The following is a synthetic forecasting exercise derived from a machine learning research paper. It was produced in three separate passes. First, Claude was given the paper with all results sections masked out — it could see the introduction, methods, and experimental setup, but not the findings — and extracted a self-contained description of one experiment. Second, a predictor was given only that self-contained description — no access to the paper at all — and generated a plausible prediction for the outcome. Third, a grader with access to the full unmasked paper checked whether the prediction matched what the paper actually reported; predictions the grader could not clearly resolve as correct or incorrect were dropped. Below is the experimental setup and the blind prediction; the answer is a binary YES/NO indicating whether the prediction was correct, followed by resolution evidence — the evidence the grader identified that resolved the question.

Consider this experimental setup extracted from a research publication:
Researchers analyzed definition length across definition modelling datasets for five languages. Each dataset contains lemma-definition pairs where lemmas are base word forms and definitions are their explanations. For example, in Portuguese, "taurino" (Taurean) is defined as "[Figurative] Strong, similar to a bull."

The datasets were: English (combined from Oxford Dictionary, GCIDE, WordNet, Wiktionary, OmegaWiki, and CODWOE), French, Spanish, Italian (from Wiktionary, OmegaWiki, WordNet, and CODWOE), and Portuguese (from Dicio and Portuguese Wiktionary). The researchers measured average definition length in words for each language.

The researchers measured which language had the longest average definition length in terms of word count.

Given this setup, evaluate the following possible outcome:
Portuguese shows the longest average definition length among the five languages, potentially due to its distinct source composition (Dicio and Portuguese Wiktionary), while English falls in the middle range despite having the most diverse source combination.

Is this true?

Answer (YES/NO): NO